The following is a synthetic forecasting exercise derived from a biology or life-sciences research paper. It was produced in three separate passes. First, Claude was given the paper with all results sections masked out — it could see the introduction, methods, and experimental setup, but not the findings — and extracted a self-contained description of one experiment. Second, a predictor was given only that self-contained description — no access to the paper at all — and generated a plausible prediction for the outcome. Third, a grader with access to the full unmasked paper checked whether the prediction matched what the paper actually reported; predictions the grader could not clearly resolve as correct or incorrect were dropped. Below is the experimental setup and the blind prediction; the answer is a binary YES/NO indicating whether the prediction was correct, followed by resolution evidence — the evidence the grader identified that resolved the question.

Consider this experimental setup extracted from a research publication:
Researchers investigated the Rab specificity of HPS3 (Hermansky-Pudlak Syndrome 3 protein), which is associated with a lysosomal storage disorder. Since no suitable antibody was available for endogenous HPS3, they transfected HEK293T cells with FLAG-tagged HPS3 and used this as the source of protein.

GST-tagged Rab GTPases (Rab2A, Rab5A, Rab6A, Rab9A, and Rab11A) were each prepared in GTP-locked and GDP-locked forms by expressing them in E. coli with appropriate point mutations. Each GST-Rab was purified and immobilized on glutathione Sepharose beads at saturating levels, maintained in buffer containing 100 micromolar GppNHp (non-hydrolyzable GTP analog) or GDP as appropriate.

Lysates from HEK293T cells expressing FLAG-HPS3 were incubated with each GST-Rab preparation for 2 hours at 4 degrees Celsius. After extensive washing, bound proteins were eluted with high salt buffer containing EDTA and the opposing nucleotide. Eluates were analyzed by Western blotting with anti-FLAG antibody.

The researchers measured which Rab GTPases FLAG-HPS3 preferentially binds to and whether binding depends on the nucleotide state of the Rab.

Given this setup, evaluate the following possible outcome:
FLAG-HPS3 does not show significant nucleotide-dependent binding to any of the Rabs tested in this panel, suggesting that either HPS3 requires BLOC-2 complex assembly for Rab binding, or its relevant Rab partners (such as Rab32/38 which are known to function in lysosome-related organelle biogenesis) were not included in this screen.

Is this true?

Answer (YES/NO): NO